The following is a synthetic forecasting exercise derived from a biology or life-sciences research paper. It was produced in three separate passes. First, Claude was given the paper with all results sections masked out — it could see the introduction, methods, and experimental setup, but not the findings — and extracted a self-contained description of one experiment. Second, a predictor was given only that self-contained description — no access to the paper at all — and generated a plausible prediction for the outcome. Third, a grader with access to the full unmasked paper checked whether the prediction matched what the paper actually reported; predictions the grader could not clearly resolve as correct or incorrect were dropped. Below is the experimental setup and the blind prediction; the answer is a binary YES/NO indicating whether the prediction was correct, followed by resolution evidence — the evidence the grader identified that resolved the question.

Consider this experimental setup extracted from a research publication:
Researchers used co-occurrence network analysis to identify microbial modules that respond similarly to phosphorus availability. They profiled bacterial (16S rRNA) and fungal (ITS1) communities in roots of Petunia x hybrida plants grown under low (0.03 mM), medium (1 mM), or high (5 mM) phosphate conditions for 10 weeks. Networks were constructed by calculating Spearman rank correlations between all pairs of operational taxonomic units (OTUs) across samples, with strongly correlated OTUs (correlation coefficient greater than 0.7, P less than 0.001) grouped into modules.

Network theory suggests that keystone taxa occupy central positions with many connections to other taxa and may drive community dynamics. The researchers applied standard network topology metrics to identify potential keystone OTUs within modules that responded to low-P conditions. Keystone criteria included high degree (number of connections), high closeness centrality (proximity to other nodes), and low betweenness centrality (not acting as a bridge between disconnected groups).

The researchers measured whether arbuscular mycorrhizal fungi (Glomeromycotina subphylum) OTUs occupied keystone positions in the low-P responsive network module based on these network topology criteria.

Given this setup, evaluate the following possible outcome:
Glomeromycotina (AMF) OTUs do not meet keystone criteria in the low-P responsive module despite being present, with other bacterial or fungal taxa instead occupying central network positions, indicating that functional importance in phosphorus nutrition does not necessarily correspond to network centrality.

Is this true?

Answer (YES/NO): NO